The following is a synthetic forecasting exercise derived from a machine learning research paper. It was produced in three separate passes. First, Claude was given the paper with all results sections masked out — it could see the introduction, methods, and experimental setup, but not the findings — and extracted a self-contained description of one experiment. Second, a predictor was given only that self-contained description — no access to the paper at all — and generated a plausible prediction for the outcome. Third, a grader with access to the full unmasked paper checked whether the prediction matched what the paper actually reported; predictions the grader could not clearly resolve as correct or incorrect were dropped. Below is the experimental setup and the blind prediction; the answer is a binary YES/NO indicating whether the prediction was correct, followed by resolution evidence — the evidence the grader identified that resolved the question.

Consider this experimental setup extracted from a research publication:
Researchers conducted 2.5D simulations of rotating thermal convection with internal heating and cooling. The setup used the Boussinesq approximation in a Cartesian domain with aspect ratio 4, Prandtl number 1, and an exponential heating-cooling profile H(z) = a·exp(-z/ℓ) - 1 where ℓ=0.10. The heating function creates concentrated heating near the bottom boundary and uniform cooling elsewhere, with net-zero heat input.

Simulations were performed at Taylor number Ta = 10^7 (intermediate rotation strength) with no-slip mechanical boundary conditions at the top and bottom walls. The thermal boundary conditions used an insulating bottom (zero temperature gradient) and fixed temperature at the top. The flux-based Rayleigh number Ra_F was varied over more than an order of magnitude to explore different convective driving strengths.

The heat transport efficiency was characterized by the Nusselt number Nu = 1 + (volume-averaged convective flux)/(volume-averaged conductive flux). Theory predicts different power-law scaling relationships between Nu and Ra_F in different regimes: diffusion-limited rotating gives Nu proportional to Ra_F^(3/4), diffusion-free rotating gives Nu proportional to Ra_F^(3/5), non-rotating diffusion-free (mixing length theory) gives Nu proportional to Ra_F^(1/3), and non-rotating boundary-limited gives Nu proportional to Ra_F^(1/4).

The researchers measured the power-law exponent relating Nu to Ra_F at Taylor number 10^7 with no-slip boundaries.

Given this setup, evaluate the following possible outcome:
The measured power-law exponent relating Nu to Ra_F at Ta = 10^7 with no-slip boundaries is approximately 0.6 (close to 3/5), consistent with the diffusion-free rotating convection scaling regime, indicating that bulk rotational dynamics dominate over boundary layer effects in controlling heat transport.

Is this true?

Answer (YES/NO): NO